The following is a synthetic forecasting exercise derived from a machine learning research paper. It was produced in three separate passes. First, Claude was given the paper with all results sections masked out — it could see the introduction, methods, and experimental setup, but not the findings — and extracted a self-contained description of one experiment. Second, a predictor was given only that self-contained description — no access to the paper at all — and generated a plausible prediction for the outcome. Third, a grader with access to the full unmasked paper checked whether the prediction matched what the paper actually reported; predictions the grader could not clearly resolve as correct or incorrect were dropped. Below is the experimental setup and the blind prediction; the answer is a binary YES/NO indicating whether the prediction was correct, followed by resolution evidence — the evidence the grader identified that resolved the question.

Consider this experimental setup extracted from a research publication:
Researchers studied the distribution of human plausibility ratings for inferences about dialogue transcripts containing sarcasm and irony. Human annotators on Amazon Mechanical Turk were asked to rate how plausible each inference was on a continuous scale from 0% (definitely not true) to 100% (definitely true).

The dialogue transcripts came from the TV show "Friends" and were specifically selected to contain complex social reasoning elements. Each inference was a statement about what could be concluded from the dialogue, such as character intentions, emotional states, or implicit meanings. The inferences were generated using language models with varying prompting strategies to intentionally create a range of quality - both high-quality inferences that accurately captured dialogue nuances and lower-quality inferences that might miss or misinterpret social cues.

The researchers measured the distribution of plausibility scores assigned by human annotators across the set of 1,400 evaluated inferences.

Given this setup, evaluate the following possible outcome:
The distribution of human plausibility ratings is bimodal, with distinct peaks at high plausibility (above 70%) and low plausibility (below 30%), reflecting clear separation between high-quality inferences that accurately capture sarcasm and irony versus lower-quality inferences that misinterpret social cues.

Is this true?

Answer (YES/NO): NO